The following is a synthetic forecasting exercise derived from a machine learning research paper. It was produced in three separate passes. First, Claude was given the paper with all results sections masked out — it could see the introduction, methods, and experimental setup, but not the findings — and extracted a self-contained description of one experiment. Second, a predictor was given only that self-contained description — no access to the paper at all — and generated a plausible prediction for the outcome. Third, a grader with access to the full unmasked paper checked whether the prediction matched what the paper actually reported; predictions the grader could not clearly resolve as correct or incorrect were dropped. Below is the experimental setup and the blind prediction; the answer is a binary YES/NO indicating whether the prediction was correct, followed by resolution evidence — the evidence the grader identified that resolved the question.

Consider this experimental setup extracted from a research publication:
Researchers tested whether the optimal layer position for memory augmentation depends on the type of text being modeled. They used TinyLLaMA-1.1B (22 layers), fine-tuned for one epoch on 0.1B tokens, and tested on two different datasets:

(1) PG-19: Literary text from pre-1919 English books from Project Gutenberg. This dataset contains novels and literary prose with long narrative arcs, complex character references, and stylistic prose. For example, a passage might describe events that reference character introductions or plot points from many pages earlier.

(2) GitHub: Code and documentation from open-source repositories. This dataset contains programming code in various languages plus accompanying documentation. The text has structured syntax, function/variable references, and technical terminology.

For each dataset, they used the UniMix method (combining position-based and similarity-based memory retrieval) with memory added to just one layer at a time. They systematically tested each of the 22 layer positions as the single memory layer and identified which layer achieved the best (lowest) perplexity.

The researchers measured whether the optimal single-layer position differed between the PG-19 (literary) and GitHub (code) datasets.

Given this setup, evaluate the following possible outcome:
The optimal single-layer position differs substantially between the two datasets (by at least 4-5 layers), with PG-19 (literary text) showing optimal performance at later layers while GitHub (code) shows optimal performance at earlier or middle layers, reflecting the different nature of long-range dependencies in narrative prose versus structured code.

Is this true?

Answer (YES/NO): NO